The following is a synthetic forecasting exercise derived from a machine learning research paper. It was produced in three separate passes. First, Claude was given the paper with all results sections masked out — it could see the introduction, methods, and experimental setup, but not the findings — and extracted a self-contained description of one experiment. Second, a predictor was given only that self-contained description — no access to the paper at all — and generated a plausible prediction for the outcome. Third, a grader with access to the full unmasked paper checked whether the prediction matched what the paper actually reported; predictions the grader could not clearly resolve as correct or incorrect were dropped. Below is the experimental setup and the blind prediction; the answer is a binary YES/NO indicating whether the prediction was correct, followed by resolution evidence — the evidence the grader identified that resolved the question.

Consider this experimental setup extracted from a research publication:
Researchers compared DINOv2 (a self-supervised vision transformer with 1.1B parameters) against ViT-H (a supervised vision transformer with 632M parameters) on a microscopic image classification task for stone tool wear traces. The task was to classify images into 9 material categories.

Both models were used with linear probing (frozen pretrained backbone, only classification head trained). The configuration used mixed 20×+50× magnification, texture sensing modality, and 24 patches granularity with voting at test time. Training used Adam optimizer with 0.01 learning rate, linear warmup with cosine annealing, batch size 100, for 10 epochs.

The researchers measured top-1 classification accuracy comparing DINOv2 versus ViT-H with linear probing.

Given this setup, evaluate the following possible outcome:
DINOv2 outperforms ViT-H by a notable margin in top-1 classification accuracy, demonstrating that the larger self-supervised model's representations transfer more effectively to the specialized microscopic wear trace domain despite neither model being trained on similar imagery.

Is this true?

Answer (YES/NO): YES